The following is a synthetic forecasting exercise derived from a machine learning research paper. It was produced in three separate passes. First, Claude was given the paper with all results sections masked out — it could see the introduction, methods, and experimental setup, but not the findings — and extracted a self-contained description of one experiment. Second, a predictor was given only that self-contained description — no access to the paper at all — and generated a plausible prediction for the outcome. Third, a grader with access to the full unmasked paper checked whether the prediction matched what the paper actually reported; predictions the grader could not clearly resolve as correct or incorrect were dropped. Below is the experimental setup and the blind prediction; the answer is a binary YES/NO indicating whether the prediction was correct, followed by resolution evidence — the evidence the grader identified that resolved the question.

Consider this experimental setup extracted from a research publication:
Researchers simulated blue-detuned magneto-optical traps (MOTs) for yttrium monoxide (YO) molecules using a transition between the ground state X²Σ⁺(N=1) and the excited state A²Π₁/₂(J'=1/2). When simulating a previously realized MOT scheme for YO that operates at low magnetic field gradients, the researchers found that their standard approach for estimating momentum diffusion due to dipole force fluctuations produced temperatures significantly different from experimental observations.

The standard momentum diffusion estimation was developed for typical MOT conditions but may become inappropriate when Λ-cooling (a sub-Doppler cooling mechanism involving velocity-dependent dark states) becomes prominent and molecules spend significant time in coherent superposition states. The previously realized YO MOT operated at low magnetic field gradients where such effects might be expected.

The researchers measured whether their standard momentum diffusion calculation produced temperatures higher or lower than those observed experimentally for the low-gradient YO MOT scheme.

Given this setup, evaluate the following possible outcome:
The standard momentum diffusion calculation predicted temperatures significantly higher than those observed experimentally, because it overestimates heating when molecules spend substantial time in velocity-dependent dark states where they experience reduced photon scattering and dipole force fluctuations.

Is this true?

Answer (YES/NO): YES